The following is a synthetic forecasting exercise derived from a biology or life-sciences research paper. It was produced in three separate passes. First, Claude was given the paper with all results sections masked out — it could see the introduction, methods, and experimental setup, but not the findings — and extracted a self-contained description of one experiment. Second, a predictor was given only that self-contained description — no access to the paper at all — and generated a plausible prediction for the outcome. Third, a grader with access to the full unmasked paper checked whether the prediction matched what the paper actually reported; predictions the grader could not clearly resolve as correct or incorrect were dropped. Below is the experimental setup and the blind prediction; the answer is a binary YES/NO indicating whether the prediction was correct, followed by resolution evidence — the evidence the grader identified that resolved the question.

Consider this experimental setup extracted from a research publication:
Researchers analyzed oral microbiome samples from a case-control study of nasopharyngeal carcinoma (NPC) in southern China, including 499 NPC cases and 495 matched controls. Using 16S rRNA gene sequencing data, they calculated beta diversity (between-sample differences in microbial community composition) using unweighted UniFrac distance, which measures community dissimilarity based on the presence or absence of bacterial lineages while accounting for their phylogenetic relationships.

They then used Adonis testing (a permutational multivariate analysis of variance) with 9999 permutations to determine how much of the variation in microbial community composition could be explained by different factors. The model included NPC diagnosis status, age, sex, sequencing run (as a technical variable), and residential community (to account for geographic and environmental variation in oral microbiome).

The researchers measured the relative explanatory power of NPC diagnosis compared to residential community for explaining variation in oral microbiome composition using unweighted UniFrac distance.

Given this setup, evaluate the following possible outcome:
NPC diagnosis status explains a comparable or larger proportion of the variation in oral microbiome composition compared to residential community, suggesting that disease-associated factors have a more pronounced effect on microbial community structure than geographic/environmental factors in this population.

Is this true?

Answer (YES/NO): YES